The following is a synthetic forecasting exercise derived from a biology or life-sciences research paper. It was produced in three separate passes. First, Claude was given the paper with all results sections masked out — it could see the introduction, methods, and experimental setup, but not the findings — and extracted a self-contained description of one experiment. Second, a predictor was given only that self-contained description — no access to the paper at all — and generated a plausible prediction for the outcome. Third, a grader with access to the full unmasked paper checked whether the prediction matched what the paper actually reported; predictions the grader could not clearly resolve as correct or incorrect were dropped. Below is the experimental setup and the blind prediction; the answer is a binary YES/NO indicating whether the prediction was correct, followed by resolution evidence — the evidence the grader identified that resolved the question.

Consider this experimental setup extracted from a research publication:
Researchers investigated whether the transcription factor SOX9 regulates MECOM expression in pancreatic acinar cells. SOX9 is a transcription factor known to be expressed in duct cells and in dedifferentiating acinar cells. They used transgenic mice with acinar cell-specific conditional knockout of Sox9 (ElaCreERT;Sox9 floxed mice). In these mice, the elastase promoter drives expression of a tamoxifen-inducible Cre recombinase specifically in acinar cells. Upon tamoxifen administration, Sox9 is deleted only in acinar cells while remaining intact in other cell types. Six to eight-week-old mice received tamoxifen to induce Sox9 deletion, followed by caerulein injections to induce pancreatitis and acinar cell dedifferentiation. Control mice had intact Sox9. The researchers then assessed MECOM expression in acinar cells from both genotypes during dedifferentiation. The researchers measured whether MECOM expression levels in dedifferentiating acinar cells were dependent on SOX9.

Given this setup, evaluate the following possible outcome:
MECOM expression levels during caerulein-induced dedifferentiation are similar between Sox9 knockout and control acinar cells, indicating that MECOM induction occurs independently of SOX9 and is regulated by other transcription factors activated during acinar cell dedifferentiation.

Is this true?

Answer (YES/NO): NO